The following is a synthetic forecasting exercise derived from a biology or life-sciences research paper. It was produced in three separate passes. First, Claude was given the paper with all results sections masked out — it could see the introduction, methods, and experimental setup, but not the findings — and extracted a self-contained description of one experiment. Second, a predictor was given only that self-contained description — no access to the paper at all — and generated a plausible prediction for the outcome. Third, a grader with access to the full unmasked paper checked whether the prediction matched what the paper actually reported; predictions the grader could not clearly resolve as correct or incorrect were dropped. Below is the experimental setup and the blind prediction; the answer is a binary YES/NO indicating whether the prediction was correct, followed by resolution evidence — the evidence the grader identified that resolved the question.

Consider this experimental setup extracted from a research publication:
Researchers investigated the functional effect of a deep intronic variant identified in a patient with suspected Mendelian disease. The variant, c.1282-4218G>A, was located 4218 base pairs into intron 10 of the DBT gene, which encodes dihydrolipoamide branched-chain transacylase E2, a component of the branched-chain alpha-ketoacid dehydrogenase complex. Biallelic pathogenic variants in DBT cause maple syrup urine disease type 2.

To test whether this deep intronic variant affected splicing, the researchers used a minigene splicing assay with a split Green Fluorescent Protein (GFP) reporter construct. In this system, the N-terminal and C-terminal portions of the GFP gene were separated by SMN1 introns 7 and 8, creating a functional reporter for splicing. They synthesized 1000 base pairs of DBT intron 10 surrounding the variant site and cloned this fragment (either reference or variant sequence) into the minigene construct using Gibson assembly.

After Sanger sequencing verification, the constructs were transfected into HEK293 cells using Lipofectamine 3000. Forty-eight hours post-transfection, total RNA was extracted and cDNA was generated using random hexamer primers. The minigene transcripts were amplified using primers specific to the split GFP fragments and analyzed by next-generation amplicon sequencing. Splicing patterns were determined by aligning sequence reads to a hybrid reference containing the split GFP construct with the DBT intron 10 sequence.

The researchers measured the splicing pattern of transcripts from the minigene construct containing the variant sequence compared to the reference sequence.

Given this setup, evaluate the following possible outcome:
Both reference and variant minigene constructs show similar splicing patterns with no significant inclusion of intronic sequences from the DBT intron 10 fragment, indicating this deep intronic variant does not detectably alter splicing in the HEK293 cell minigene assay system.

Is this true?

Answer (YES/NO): NO